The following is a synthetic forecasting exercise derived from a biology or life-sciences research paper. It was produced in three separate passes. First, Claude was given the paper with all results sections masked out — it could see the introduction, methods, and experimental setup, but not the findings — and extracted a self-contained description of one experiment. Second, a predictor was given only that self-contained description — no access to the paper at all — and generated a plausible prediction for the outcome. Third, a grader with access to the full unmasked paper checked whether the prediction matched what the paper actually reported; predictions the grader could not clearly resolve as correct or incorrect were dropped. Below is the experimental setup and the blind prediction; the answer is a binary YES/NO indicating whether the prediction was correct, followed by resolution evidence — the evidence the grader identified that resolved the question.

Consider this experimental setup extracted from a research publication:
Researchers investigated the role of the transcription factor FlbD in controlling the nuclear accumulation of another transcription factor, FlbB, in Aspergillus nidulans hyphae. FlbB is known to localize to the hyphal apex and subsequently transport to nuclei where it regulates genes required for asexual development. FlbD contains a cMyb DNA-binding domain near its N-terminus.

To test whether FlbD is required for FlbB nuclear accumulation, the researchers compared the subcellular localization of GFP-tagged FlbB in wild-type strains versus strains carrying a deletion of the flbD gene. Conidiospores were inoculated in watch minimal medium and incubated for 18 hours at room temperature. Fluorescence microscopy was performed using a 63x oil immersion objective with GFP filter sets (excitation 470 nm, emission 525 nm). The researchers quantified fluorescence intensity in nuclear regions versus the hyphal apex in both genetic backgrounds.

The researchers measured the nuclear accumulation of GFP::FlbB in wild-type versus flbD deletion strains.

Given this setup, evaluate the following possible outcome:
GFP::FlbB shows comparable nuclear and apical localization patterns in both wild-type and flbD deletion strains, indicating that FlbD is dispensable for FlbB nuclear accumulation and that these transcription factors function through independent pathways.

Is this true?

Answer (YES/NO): NO